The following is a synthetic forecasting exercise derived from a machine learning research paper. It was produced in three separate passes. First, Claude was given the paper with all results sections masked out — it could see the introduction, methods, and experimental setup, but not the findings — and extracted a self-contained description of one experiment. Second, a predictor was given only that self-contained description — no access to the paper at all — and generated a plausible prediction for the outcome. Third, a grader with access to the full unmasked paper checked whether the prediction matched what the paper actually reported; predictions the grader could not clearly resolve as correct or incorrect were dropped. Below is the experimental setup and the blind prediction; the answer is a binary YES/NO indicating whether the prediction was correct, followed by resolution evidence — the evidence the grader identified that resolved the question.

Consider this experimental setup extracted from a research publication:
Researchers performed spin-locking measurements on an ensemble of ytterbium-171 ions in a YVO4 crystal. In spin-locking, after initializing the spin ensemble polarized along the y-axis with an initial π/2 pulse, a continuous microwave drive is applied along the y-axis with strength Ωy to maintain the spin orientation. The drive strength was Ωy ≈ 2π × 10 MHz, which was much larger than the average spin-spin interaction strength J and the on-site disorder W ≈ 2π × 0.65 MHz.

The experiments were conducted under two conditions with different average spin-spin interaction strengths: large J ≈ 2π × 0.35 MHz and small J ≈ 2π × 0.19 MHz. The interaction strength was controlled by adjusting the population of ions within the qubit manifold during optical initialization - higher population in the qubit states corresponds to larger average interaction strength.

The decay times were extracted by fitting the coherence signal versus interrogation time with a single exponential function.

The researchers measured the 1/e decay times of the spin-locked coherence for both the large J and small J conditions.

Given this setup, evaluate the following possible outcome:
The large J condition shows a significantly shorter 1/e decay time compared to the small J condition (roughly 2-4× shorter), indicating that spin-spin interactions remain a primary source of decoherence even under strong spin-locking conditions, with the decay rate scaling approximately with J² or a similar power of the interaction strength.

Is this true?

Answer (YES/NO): NO